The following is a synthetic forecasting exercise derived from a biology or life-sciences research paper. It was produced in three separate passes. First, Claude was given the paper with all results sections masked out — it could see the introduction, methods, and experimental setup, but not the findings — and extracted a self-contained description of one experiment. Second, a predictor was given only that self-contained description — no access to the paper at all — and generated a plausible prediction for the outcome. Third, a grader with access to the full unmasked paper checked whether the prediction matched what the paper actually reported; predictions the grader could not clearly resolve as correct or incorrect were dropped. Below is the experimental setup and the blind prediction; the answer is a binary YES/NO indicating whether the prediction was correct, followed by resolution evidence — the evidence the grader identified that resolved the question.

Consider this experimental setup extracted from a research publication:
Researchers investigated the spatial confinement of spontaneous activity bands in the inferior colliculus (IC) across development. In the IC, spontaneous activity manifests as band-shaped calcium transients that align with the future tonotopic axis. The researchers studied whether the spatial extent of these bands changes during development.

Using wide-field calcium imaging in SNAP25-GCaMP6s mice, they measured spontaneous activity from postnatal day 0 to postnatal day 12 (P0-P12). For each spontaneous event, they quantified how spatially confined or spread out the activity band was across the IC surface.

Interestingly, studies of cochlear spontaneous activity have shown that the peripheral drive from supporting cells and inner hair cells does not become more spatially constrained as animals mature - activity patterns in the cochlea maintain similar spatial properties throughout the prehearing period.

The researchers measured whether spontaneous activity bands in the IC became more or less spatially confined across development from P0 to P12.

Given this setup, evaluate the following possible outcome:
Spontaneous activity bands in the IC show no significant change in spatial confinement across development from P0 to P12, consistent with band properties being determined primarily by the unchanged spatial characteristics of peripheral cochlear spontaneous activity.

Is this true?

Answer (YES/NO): NO